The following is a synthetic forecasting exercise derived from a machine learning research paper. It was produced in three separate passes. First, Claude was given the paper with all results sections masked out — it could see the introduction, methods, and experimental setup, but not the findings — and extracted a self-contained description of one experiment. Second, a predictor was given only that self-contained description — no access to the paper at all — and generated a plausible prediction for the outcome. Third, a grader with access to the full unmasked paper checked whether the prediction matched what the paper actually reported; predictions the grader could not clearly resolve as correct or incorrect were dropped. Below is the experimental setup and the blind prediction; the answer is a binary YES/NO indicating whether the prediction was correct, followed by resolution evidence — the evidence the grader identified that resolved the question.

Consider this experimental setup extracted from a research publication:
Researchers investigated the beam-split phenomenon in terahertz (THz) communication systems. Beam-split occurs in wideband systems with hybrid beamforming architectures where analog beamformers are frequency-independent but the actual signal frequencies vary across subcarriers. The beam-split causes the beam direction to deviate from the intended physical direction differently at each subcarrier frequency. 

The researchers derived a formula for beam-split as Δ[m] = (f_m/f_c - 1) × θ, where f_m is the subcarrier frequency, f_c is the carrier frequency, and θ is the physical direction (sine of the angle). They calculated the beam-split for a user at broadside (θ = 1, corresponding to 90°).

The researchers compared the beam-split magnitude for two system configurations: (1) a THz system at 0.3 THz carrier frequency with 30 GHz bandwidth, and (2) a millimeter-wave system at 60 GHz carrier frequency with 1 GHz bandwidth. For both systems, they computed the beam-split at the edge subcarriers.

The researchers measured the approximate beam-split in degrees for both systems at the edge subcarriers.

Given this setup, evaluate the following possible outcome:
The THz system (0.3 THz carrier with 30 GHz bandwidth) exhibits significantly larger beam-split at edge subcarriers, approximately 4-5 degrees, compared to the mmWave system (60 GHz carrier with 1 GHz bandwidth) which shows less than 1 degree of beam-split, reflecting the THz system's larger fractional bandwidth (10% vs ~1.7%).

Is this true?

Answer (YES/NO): YES